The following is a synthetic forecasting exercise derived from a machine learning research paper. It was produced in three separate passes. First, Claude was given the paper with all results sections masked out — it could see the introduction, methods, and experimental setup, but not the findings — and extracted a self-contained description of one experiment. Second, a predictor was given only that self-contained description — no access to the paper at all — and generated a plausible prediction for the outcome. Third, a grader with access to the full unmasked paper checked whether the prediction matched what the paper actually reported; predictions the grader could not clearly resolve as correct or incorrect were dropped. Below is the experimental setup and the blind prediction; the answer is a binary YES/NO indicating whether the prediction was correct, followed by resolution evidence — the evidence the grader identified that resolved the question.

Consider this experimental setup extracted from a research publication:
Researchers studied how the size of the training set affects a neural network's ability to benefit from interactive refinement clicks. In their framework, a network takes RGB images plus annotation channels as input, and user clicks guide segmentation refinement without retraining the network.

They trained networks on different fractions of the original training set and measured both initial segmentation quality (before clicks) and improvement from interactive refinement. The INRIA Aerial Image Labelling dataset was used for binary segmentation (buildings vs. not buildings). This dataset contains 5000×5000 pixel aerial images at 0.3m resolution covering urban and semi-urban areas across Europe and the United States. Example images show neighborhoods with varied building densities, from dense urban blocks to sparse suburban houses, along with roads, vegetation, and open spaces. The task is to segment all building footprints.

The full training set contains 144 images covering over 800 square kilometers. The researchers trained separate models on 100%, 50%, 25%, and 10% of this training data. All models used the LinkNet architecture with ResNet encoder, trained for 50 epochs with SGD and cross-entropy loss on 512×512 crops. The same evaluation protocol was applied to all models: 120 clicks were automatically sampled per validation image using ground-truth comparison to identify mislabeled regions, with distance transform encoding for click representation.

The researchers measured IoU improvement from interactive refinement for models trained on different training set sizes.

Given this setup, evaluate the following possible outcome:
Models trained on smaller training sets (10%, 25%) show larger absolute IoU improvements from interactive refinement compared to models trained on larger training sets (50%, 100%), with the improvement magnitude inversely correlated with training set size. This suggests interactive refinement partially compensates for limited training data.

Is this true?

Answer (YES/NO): NO